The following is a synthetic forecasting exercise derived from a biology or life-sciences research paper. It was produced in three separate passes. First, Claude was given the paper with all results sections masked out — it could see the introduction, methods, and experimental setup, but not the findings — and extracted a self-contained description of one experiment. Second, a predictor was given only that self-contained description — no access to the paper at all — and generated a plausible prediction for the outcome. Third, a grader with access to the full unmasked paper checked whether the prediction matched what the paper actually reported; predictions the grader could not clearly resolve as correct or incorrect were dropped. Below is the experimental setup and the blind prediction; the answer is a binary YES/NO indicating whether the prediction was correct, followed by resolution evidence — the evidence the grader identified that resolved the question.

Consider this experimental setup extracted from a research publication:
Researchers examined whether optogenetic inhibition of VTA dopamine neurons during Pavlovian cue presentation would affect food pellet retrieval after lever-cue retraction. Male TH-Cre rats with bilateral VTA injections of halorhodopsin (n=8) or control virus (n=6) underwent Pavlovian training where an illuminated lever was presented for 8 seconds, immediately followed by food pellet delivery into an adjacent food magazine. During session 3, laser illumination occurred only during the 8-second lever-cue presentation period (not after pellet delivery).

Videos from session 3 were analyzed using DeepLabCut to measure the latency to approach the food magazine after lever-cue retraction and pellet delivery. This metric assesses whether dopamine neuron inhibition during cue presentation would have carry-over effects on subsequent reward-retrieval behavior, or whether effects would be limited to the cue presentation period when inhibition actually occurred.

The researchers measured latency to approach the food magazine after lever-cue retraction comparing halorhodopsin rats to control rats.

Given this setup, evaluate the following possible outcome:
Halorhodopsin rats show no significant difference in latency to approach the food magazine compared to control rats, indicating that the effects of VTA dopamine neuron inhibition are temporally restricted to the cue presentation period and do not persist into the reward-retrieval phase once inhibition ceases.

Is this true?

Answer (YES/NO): NO